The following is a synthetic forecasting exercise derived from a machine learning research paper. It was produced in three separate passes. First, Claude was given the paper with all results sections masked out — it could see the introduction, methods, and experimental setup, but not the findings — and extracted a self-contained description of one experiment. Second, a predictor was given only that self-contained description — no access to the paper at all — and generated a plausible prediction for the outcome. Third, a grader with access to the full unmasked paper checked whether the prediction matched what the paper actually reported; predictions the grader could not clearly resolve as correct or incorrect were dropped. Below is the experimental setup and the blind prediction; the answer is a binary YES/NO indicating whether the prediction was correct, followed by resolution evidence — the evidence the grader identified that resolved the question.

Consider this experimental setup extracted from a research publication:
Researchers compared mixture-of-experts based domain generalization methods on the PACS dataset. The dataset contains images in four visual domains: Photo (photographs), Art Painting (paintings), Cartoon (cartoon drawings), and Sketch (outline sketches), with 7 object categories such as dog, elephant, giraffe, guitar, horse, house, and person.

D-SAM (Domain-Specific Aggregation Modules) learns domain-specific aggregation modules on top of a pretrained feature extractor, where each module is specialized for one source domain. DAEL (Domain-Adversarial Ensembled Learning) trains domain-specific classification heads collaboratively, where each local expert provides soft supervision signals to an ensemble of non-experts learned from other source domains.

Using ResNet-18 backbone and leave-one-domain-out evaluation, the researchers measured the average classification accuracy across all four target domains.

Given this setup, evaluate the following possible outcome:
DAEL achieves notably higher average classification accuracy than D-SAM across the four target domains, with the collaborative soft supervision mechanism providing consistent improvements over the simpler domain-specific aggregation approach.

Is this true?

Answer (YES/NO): NO